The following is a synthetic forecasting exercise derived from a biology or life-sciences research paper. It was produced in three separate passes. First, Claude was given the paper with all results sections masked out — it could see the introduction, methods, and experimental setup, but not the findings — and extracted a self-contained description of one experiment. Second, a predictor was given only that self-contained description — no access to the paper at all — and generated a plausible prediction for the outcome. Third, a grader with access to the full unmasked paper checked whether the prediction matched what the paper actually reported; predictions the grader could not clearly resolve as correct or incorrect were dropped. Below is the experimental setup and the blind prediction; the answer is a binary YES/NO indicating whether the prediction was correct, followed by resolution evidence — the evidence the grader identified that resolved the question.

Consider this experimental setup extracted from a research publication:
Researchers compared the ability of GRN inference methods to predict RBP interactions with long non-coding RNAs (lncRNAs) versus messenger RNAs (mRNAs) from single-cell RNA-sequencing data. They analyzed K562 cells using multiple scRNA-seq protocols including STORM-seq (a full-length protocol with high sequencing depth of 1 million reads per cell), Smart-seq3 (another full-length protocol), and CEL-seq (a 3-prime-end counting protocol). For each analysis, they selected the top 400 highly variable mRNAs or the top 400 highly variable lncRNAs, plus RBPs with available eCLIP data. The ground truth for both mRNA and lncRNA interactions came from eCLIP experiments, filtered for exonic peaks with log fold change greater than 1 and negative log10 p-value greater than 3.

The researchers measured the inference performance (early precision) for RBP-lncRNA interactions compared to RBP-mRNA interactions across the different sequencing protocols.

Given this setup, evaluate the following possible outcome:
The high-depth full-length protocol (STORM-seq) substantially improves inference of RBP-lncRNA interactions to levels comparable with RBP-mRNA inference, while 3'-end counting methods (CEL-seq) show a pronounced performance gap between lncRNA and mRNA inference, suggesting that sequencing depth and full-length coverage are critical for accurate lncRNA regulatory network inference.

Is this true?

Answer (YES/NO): NO